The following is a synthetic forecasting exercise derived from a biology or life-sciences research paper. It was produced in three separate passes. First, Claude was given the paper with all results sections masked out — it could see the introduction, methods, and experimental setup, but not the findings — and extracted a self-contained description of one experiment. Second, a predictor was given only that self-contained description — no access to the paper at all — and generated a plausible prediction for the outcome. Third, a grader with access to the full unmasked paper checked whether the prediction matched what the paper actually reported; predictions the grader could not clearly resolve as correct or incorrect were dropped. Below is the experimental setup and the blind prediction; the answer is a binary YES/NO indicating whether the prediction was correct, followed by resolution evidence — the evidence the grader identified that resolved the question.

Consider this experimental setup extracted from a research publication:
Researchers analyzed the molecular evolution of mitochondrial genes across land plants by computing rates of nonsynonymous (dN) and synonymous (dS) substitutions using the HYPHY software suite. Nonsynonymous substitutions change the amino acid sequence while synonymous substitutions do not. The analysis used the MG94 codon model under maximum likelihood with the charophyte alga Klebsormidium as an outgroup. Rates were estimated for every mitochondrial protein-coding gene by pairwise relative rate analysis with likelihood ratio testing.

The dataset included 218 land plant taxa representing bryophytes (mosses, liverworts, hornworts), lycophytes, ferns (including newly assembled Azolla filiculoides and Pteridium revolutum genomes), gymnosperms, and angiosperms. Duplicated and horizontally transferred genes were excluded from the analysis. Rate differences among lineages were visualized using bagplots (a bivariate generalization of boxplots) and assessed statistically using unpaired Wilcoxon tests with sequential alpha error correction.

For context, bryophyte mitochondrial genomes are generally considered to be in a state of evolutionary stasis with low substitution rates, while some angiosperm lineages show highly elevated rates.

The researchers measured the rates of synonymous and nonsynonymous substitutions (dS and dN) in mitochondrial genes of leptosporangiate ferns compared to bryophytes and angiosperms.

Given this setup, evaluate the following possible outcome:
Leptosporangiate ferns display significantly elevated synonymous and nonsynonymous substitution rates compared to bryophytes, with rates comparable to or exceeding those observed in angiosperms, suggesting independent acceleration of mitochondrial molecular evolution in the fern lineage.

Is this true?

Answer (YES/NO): NO